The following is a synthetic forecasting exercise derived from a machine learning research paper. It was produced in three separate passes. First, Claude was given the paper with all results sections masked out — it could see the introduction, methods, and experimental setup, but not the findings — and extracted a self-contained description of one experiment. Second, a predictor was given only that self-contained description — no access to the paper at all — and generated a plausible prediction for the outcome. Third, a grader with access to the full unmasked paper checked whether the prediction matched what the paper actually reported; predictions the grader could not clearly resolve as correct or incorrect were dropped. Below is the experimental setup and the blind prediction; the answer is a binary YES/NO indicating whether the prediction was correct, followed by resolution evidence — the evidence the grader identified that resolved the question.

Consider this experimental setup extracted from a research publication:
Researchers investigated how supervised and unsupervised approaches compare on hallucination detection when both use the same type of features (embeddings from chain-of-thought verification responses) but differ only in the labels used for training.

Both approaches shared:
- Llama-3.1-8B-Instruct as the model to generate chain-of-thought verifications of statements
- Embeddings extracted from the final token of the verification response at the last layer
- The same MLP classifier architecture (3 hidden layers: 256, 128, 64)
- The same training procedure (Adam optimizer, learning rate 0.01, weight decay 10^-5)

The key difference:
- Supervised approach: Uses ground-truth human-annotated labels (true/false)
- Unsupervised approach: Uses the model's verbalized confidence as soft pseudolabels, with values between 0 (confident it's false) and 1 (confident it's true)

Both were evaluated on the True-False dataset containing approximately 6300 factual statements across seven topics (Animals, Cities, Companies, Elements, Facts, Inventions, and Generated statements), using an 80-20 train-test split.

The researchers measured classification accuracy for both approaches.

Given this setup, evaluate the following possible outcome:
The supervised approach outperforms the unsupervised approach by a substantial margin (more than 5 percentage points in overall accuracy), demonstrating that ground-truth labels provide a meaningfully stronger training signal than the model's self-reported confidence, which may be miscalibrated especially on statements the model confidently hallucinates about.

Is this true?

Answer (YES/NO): NO